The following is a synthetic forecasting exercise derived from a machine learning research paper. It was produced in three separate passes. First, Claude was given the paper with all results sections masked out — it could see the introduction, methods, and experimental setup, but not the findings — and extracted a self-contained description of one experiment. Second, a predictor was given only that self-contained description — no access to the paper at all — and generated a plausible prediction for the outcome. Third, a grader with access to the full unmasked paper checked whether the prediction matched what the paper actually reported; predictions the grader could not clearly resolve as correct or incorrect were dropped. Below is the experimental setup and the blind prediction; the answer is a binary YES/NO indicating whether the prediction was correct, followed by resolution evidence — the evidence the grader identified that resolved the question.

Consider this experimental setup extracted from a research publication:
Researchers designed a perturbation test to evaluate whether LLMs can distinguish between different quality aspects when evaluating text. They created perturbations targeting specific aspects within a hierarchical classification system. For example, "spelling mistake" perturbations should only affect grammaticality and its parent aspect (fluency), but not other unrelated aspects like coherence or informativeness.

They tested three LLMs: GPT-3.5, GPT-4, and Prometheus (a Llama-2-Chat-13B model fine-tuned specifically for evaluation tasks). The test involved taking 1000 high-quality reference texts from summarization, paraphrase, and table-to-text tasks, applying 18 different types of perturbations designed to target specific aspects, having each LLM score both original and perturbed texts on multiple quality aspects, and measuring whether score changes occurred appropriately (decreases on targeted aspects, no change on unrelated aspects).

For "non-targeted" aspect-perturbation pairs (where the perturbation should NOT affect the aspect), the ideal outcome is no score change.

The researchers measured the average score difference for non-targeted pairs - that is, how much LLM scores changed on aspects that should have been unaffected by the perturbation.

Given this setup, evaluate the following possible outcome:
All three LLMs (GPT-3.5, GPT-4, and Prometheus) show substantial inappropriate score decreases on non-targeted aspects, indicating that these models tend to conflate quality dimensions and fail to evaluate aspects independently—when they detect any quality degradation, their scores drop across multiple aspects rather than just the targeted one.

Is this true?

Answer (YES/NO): YES